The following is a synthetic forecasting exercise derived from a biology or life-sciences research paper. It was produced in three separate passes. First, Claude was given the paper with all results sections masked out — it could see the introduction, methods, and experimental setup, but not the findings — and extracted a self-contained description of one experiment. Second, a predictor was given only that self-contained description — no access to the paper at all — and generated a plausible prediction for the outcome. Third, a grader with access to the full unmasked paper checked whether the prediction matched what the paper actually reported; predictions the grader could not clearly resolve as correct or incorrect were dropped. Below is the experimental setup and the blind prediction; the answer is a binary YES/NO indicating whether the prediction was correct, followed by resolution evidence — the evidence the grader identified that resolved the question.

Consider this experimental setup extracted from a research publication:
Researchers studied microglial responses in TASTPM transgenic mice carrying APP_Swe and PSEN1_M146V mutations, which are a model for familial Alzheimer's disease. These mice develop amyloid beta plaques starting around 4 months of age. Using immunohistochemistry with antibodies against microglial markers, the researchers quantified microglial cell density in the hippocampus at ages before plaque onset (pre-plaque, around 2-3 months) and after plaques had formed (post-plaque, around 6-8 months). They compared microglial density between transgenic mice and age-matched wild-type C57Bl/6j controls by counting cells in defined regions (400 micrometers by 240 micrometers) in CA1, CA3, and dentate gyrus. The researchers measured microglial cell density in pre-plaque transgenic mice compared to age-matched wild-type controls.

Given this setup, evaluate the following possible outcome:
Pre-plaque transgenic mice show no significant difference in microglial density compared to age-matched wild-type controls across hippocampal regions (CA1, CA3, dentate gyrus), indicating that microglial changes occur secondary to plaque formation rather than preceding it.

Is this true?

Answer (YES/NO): NO